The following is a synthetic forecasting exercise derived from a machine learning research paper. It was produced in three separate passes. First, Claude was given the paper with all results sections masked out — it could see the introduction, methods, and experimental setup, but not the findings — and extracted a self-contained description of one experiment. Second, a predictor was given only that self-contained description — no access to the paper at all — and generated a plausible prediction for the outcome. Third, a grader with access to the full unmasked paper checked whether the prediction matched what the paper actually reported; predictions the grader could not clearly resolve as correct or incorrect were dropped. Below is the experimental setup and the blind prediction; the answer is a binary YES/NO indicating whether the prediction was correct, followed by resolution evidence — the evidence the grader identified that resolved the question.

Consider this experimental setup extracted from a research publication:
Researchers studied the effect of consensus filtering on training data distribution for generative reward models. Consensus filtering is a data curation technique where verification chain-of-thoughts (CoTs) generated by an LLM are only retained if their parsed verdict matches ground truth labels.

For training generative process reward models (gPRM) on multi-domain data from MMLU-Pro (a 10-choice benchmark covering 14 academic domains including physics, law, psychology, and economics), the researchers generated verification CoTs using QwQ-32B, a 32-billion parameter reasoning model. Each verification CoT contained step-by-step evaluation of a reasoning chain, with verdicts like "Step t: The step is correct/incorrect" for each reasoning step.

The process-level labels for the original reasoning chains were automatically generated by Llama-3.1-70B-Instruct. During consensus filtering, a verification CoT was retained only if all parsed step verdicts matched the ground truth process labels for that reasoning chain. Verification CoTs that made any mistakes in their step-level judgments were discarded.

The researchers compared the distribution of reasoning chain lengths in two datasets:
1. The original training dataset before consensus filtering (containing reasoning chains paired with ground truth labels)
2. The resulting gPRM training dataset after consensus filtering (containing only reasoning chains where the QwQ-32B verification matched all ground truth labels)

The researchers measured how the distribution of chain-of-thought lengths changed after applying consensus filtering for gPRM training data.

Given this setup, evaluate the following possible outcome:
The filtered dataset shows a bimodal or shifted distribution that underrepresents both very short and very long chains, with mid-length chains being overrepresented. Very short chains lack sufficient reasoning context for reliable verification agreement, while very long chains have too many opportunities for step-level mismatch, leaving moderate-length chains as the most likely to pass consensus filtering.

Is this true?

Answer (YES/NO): NO